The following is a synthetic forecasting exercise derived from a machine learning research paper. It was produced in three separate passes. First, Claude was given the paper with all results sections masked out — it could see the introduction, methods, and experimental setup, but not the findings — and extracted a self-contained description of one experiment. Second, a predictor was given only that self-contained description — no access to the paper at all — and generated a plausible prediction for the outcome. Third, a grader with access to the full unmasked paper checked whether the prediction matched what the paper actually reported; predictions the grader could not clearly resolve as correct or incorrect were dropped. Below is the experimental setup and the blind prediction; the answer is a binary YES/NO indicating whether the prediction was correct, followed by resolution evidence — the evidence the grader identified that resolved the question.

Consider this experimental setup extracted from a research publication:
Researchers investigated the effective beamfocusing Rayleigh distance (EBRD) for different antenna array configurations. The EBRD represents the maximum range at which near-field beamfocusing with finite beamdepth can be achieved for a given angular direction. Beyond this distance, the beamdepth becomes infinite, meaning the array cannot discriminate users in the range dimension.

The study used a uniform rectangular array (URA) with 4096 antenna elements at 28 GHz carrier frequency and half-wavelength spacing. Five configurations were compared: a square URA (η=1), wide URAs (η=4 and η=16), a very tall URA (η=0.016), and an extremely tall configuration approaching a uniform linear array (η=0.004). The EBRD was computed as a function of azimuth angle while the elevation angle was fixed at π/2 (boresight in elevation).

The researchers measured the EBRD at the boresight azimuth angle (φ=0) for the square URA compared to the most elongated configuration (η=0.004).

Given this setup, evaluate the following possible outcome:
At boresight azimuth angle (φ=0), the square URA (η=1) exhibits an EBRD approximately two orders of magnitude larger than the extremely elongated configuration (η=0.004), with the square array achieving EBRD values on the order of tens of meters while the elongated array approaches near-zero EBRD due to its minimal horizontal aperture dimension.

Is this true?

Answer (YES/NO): NO